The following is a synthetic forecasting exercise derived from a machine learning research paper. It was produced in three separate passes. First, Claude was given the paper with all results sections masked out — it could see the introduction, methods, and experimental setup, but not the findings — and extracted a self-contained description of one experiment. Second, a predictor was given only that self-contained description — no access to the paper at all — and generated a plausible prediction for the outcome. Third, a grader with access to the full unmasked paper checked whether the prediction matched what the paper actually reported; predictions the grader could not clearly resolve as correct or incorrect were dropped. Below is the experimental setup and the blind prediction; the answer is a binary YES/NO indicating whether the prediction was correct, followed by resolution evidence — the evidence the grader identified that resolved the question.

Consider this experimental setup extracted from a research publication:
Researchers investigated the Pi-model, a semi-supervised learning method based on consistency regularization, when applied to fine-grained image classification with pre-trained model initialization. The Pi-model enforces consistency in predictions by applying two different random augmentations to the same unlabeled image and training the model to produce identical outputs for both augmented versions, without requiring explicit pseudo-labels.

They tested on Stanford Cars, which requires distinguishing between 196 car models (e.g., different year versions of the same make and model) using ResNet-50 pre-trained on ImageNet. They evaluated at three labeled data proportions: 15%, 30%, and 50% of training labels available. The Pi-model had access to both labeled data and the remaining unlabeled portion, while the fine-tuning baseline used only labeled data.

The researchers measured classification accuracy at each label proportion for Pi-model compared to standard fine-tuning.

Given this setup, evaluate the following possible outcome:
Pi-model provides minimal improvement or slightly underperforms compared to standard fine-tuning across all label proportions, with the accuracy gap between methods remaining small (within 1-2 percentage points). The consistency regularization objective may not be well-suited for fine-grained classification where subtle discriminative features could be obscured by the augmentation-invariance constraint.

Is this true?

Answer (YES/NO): NO